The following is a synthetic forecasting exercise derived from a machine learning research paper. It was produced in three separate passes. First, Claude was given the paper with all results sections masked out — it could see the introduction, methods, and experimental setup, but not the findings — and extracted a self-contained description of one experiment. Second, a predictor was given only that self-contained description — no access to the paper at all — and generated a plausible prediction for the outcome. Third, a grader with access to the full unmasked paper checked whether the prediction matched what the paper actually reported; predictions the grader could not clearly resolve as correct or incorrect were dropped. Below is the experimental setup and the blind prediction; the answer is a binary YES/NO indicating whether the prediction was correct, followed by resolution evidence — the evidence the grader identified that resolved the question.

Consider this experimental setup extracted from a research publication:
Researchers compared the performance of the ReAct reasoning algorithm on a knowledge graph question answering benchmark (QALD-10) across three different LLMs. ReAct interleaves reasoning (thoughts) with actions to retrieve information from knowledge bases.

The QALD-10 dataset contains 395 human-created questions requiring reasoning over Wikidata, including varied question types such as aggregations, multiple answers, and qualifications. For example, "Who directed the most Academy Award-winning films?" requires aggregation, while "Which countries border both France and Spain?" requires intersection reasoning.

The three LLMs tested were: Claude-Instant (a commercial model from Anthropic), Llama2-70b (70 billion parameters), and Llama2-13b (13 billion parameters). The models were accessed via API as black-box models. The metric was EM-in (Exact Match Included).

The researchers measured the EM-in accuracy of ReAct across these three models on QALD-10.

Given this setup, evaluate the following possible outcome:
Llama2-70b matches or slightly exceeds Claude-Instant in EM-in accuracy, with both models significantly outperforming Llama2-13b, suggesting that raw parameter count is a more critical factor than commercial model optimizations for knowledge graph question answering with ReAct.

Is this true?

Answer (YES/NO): NO